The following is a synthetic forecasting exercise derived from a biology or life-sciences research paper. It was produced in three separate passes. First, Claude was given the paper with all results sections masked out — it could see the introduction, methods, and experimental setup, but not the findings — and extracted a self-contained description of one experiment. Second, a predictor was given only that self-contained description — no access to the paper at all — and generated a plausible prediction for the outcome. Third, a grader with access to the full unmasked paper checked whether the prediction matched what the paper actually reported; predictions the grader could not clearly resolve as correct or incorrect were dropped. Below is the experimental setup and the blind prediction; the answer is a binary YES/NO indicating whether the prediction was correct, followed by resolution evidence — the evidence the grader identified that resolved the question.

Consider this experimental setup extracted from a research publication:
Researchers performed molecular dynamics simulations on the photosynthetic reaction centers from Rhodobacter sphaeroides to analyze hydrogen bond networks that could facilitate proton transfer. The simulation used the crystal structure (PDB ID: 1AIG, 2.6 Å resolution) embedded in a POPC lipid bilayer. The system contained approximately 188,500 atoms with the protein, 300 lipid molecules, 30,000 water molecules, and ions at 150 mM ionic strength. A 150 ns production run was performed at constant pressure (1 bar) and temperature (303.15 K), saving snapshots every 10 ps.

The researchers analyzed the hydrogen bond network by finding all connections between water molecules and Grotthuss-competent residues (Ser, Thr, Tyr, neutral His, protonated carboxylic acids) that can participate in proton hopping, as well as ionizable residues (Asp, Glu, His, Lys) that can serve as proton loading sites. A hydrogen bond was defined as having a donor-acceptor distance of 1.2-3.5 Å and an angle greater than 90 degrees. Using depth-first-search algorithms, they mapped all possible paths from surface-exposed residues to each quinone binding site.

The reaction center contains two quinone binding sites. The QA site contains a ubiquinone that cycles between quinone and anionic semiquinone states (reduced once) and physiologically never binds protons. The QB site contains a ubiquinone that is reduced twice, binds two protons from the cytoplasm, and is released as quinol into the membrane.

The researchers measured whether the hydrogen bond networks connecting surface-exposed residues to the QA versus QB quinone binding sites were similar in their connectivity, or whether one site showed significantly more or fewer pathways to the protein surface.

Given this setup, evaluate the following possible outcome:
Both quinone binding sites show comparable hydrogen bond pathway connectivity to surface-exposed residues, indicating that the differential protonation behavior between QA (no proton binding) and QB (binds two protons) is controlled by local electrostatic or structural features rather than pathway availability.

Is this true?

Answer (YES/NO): NO